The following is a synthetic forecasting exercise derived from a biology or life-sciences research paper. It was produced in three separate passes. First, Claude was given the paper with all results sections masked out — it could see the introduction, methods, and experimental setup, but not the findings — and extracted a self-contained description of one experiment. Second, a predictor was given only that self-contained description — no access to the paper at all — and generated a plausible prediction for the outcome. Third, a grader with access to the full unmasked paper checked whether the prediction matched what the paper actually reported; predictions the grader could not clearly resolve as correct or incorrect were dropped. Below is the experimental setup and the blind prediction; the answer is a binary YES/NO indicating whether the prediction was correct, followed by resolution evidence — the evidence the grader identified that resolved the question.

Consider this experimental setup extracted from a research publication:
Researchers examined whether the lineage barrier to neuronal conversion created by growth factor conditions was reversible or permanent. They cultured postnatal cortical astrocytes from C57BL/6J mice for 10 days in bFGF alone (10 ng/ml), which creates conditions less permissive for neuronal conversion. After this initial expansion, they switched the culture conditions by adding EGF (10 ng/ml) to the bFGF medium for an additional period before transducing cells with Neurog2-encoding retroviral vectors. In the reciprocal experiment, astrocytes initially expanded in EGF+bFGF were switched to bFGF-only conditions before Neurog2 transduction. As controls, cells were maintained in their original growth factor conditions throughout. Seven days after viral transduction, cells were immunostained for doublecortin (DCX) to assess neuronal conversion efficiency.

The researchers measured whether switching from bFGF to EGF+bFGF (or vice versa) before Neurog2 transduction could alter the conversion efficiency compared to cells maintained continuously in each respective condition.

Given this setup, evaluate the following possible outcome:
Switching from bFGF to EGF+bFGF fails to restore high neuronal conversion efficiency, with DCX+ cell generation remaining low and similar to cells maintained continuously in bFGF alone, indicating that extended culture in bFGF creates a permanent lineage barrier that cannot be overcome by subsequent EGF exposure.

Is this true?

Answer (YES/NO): NO